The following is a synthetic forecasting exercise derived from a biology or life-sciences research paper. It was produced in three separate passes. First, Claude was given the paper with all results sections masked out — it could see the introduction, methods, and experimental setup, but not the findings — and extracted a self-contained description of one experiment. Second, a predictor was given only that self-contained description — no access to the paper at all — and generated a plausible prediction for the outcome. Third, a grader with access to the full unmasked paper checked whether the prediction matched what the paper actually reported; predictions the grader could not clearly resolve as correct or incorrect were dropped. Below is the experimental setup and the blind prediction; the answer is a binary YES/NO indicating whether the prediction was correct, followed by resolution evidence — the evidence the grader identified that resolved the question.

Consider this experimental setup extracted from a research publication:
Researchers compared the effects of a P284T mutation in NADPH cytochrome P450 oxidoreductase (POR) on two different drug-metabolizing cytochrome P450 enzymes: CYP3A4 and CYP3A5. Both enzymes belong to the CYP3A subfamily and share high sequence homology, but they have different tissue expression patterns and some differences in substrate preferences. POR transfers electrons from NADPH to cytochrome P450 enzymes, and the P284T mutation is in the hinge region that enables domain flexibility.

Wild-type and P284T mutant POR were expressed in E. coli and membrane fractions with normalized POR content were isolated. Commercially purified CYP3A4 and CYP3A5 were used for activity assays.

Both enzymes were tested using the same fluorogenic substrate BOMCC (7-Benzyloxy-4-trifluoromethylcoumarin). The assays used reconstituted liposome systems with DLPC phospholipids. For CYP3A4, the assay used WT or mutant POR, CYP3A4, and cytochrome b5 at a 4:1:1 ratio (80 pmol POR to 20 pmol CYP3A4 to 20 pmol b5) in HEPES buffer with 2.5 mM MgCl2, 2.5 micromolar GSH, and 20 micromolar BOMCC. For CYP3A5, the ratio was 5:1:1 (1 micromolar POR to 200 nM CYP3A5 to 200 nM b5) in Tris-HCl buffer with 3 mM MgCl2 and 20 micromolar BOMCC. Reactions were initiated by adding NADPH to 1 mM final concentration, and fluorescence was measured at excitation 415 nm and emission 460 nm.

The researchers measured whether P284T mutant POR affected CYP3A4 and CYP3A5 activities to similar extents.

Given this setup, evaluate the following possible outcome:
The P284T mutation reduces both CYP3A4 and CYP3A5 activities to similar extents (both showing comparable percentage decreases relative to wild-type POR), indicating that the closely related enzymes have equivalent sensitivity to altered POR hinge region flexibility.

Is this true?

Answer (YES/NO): NO